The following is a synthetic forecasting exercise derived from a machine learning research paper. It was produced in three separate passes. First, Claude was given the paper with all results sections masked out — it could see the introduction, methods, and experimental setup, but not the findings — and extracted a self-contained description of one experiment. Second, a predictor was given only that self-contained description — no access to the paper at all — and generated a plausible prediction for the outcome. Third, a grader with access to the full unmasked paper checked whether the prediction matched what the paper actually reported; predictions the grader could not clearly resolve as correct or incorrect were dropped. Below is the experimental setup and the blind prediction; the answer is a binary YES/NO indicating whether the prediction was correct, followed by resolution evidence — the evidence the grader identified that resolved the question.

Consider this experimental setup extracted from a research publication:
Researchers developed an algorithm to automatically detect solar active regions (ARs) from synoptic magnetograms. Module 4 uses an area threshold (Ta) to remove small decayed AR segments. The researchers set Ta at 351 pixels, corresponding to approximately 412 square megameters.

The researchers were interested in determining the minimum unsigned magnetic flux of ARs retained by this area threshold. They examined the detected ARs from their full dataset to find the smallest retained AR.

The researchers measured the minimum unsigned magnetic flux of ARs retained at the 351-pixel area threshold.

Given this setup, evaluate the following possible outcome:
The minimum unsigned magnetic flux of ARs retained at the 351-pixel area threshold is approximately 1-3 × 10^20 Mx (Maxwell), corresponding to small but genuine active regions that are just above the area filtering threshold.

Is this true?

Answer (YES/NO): YES